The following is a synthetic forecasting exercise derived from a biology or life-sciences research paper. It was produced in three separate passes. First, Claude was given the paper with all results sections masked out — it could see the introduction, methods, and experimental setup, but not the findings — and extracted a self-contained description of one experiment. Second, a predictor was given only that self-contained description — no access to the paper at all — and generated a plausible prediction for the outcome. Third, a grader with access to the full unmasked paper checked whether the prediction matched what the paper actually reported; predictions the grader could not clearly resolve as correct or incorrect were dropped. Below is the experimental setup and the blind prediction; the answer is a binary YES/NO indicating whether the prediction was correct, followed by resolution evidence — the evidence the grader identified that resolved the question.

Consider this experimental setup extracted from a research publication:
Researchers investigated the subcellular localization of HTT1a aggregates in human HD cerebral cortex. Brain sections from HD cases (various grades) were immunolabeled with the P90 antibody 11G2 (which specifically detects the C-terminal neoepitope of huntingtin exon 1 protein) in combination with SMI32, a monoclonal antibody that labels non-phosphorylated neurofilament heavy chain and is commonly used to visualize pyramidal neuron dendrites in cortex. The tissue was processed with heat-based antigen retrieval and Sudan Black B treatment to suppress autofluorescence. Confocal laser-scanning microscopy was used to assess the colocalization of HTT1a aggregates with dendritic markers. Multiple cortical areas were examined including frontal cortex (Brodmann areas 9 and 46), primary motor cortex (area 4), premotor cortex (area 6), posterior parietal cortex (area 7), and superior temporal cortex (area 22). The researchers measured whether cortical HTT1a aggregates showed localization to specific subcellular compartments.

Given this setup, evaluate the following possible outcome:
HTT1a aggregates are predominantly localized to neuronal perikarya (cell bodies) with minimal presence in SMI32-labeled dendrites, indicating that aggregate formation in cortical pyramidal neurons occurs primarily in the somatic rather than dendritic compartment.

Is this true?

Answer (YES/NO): NO